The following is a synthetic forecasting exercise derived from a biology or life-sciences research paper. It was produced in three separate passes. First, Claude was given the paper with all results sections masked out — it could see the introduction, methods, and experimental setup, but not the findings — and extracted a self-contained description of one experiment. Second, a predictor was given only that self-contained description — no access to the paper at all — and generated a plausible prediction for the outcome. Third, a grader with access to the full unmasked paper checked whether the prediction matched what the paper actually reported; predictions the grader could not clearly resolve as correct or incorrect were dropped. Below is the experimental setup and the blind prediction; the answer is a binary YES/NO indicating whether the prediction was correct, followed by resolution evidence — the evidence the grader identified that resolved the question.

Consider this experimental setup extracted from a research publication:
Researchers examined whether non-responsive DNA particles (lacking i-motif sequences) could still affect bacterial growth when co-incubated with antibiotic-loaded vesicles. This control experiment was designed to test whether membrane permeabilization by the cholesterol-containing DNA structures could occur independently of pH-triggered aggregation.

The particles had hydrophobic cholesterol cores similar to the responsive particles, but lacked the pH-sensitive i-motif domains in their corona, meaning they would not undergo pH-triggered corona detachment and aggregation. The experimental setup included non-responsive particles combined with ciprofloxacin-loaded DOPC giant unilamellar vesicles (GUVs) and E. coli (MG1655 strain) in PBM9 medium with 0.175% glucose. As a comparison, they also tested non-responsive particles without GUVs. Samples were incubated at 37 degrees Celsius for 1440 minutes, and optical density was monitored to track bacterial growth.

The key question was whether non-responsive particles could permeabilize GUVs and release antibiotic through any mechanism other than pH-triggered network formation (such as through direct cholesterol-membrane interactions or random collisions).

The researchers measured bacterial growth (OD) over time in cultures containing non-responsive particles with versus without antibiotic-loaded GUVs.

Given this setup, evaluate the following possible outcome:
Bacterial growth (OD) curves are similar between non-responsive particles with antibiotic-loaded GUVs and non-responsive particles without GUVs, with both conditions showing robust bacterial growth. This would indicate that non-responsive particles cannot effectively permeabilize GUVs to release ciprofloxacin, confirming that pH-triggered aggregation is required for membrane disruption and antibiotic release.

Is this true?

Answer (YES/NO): YES